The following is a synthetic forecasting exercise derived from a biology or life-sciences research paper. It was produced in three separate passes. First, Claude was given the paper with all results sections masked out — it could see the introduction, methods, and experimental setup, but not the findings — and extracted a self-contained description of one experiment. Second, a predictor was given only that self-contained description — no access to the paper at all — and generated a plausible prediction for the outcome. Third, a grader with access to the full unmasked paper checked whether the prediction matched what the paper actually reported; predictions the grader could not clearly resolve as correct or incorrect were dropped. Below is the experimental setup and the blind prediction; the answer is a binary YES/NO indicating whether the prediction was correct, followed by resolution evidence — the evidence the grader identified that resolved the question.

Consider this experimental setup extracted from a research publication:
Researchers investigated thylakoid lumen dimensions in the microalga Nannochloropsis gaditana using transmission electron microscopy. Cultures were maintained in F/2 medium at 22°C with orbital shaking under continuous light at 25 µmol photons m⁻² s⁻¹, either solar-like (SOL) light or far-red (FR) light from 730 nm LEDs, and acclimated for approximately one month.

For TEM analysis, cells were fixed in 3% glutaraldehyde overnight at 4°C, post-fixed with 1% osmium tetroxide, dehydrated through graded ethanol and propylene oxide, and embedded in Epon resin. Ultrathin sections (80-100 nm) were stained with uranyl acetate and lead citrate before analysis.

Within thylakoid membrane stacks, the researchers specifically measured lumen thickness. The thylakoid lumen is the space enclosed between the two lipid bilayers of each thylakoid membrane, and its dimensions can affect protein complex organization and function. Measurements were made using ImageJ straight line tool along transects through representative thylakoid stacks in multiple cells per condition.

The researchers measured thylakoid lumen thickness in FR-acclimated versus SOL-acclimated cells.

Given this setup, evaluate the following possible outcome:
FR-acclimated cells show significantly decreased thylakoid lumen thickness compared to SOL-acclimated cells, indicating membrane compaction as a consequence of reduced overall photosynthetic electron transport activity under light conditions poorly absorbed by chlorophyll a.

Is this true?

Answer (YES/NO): YES